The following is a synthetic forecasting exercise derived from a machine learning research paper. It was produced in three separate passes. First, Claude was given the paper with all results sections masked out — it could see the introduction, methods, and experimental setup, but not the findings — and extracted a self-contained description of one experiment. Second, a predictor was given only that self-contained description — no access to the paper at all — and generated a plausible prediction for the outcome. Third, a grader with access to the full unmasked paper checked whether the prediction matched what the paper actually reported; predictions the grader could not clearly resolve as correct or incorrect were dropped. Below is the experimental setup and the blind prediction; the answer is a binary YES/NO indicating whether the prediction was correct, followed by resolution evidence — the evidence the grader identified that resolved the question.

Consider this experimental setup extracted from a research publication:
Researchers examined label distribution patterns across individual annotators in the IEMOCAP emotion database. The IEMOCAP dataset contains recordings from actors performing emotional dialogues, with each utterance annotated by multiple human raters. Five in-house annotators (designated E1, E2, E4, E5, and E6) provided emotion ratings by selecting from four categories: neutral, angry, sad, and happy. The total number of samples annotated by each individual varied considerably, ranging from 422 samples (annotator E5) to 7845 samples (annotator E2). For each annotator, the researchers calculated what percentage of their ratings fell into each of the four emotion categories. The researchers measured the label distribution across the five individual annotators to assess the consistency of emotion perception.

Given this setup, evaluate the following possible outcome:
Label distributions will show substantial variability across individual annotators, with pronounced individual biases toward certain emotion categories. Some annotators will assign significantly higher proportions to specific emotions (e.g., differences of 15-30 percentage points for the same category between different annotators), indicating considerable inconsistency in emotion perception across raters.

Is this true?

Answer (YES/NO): YES